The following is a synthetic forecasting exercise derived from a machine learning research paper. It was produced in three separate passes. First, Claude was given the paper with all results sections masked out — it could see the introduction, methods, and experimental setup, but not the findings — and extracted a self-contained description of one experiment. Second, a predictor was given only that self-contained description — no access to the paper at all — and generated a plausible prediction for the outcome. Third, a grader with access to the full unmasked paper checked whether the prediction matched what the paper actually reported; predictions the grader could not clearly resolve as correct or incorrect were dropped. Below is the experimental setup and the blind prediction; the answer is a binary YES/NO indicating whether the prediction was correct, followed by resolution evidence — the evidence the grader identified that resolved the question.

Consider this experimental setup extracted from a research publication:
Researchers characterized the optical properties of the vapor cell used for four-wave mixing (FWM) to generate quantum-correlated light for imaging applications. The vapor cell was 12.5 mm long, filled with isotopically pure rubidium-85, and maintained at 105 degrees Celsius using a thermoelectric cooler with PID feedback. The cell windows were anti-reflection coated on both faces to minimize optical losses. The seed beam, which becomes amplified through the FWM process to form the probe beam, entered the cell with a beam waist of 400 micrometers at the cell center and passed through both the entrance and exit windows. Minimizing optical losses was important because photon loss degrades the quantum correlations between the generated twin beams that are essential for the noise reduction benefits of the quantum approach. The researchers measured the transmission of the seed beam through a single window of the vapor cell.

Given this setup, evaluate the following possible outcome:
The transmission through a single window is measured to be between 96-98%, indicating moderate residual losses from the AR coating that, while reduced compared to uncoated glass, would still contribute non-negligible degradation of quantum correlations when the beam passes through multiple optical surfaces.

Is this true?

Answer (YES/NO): YES